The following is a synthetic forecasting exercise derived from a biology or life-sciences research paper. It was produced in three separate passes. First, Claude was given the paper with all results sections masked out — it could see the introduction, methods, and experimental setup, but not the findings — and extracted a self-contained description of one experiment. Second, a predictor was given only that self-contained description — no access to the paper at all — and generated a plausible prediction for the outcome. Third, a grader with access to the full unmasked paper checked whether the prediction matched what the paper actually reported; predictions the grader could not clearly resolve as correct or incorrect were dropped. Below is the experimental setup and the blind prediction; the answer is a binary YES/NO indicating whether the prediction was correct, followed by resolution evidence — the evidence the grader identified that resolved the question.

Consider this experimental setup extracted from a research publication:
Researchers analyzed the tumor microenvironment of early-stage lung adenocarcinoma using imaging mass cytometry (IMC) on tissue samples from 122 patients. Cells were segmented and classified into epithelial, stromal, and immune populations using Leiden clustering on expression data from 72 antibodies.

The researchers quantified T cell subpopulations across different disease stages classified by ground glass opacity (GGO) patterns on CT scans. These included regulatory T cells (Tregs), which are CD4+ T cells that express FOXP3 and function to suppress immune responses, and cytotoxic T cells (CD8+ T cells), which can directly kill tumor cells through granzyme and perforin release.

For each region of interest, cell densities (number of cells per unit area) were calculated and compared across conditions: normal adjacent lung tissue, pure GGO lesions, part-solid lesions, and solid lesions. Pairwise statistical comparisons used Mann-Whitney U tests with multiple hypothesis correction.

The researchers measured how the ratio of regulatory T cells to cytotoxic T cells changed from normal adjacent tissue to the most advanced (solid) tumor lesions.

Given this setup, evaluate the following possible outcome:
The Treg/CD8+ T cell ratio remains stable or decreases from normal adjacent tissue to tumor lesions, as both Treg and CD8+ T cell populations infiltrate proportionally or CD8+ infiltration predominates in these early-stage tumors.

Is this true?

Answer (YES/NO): YES